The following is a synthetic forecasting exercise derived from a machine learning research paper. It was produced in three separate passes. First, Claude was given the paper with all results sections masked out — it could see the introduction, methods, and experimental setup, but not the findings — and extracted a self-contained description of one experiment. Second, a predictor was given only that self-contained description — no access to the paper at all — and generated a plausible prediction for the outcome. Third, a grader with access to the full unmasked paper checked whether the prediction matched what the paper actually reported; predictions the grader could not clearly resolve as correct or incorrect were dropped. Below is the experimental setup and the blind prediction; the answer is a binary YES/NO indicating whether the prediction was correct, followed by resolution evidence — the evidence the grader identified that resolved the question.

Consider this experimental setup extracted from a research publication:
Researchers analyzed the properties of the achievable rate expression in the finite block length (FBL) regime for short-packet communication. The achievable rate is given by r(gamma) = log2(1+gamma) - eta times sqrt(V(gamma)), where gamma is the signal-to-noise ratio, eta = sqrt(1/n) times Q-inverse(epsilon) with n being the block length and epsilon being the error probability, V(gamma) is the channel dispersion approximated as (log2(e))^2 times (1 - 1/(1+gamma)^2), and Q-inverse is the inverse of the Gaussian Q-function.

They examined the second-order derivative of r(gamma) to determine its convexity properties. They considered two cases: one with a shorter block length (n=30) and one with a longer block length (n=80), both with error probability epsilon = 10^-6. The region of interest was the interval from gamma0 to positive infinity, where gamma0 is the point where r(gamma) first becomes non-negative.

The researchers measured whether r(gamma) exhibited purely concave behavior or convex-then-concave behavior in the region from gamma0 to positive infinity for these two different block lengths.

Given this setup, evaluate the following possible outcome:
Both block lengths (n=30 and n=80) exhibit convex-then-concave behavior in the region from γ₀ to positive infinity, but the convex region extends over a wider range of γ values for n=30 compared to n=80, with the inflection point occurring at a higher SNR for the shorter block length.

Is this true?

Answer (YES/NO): NO